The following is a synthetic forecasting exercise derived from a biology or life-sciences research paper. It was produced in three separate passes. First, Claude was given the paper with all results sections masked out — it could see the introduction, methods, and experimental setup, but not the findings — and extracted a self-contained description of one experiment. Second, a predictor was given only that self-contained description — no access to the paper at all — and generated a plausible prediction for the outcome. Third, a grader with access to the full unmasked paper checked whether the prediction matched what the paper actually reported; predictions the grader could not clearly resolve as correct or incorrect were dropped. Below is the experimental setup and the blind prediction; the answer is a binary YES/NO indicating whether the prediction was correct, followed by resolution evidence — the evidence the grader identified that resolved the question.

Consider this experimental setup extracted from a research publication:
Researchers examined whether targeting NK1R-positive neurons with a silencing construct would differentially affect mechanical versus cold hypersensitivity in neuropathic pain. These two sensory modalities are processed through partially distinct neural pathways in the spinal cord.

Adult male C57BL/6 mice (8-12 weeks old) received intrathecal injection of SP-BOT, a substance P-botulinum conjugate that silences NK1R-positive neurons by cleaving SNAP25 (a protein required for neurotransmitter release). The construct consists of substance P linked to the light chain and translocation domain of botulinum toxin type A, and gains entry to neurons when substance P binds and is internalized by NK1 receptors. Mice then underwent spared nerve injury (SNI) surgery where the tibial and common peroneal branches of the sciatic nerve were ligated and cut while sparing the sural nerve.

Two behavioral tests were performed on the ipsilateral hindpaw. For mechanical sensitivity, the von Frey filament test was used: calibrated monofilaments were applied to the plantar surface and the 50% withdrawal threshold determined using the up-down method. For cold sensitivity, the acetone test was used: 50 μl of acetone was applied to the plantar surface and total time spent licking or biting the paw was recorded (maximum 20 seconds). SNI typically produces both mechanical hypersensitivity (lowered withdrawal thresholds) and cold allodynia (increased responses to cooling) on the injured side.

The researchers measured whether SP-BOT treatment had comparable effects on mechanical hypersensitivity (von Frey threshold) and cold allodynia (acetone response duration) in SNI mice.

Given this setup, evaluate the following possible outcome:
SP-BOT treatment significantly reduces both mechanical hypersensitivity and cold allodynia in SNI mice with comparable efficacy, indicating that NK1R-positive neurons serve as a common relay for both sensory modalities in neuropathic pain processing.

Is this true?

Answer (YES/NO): YES